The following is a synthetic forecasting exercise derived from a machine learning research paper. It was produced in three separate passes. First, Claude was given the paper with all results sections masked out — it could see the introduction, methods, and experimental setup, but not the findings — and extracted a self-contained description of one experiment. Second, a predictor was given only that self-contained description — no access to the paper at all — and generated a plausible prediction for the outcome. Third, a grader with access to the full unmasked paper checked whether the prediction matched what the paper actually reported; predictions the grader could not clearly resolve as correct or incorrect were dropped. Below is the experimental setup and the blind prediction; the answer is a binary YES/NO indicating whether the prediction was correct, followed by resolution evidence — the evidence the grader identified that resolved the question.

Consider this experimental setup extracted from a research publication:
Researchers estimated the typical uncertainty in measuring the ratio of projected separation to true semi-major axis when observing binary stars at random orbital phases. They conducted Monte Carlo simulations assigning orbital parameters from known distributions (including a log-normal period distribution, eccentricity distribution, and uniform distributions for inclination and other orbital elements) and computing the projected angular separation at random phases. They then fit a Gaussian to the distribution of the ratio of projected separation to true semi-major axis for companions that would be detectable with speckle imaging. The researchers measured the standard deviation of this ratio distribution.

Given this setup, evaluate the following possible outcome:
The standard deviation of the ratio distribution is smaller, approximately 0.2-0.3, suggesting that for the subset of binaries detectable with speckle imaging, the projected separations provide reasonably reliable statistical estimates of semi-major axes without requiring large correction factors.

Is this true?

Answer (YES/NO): NO